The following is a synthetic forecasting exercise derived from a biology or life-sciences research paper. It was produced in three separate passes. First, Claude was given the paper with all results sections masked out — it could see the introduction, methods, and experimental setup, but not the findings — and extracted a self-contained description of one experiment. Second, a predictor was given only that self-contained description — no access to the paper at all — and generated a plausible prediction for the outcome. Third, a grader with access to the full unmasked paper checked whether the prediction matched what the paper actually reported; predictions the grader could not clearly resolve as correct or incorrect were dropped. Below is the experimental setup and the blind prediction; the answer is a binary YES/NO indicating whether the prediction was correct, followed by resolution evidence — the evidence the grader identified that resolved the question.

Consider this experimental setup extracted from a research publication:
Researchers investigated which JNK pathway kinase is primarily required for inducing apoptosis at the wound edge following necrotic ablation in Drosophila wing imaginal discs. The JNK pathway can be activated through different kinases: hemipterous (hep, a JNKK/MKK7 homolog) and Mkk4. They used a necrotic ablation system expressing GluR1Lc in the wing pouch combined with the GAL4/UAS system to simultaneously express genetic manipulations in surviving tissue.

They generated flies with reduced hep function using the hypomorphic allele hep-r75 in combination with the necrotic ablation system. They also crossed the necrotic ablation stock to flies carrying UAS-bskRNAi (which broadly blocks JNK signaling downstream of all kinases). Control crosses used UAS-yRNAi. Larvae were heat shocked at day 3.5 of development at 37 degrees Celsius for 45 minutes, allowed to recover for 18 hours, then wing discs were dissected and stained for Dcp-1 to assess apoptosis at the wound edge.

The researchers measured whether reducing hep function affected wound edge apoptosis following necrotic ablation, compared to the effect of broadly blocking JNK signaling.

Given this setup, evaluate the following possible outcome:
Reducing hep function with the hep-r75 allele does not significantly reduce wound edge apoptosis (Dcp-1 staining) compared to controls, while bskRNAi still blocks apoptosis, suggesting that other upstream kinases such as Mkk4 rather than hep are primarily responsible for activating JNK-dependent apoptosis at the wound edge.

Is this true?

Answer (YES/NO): YES